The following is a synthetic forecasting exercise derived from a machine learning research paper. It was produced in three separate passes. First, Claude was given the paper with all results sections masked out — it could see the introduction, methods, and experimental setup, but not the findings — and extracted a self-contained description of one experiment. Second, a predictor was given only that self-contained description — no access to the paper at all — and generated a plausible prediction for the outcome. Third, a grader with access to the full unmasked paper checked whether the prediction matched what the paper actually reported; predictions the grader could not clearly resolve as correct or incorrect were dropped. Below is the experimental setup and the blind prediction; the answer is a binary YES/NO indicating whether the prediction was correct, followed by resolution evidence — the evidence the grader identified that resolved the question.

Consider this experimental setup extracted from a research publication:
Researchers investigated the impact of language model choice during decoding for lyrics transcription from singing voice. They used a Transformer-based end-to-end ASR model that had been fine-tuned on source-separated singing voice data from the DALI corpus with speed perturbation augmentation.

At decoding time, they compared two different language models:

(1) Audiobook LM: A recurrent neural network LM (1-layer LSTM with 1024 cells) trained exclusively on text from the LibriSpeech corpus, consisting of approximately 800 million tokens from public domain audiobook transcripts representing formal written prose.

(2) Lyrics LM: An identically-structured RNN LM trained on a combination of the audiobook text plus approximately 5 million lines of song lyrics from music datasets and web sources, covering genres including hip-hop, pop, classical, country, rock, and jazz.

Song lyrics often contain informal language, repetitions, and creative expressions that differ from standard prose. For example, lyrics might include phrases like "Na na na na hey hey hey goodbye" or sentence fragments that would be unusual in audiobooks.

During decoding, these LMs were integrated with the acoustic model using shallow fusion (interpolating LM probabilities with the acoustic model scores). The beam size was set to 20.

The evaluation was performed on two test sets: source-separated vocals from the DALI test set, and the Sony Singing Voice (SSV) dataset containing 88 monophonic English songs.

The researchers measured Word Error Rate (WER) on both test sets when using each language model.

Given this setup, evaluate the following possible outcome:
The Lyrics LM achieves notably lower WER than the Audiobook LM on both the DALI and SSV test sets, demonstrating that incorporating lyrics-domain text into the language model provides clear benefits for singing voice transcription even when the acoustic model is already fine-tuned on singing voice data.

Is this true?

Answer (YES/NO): YES